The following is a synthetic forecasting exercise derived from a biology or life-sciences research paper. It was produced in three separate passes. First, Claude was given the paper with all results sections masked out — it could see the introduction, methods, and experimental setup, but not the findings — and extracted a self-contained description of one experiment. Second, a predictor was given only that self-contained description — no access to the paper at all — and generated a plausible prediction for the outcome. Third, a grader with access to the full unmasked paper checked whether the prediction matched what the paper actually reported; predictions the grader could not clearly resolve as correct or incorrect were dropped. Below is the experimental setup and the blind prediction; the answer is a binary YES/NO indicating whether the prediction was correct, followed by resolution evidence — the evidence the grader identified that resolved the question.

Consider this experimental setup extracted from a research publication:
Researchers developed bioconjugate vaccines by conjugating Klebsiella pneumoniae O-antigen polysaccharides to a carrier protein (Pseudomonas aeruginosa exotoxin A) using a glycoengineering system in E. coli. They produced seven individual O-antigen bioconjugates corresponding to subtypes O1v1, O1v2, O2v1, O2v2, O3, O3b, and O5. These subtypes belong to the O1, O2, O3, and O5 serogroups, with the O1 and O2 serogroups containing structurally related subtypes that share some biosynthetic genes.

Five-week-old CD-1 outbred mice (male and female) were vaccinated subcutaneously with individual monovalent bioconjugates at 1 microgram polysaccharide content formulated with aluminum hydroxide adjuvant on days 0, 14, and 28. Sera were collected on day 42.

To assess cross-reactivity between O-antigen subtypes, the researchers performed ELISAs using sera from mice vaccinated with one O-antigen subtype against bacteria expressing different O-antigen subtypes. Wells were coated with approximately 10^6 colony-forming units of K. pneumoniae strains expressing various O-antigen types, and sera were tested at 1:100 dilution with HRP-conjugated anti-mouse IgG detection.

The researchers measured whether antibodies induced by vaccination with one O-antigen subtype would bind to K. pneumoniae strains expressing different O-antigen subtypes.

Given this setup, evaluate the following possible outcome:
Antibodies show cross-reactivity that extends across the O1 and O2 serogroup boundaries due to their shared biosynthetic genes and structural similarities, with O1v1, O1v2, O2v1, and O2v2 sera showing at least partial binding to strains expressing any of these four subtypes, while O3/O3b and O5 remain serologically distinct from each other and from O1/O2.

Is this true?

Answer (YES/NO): NO